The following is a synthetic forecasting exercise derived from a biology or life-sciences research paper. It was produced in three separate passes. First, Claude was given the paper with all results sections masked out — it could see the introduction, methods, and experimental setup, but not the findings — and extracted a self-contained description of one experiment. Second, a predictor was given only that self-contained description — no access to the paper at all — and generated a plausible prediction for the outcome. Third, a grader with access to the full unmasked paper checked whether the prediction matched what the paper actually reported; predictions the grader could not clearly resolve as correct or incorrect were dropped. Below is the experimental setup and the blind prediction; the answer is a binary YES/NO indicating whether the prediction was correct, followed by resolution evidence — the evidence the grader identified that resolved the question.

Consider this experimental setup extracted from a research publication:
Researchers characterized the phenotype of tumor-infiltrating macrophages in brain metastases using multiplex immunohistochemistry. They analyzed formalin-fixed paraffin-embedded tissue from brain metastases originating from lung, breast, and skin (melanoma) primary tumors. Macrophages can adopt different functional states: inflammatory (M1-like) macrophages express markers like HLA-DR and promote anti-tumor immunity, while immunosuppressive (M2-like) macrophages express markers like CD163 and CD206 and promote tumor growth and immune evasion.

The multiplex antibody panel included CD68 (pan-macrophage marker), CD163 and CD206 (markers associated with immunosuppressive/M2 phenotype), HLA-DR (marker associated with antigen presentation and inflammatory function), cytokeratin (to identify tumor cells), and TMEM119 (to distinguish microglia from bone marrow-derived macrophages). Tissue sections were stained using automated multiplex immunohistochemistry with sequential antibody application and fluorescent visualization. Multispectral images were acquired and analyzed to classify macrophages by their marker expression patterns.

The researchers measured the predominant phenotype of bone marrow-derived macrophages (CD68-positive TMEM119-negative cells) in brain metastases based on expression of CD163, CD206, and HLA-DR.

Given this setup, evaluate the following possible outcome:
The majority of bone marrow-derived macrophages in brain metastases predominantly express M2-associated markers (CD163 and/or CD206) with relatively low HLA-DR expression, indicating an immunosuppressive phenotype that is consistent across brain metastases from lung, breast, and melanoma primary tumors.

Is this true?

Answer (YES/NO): NO